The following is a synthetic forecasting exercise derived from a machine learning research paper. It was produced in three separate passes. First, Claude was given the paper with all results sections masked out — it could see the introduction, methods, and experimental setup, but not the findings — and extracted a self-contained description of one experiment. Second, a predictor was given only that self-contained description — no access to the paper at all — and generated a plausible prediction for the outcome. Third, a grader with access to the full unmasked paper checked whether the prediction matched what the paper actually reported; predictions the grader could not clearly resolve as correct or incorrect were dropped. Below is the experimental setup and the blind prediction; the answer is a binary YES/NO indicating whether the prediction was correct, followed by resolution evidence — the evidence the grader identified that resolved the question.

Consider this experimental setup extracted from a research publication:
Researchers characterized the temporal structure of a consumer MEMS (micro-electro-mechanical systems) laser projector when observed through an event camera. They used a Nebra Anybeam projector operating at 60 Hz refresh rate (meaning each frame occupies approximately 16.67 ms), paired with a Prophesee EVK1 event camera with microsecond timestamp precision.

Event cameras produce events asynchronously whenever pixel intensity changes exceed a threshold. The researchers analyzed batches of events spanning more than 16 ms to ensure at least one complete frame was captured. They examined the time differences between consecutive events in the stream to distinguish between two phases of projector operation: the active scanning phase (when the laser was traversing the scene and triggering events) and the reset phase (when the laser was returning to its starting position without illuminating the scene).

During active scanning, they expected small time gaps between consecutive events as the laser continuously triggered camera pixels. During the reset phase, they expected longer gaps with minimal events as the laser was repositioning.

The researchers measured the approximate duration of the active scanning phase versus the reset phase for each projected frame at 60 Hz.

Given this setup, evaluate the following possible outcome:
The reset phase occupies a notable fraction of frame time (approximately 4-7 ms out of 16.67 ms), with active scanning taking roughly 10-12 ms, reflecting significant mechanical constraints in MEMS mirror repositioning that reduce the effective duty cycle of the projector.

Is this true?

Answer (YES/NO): NO